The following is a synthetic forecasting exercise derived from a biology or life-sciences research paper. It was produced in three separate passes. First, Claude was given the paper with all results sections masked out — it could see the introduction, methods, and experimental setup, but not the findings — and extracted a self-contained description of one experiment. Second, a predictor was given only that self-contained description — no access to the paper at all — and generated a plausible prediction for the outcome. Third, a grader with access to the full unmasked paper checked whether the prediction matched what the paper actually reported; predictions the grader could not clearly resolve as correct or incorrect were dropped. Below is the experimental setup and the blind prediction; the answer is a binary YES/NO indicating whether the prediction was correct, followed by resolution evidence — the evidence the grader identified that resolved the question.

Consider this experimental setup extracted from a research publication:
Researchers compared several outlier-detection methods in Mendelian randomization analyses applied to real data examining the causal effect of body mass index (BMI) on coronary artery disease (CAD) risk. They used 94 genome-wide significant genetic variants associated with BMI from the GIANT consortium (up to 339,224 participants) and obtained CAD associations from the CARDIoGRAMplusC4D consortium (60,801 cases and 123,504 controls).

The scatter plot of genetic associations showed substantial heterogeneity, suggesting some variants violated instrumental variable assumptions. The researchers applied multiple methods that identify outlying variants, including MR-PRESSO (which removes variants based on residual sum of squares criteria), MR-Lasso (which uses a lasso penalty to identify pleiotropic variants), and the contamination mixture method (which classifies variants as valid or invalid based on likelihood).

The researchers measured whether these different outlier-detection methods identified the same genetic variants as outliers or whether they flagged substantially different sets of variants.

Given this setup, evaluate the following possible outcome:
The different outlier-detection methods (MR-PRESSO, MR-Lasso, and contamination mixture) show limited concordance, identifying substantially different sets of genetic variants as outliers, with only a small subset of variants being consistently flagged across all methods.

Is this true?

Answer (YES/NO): NO